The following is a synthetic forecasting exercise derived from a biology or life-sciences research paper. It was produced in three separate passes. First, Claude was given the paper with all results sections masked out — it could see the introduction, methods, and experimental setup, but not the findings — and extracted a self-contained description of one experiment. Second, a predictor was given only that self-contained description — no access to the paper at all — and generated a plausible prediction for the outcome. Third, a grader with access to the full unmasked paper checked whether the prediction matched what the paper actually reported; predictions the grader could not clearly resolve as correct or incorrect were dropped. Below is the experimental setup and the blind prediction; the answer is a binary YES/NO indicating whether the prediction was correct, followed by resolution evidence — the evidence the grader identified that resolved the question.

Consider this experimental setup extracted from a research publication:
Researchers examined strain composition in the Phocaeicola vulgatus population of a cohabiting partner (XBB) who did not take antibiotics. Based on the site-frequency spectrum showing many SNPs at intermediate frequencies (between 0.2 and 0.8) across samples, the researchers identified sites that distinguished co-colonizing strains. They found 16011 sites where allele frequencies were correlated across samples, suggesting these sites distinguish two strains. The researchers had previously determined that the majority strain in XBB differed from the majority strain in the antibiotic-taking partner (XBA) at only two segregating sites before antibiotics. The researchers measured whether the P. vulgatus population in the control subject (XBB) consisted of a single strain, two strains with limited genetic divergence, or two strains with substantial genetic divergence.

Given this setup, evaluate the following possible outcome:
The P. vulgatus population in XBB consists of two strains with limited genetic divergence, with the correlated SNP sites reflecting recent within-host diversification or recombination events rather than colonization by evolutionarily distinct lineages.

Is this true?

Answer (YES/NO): NO